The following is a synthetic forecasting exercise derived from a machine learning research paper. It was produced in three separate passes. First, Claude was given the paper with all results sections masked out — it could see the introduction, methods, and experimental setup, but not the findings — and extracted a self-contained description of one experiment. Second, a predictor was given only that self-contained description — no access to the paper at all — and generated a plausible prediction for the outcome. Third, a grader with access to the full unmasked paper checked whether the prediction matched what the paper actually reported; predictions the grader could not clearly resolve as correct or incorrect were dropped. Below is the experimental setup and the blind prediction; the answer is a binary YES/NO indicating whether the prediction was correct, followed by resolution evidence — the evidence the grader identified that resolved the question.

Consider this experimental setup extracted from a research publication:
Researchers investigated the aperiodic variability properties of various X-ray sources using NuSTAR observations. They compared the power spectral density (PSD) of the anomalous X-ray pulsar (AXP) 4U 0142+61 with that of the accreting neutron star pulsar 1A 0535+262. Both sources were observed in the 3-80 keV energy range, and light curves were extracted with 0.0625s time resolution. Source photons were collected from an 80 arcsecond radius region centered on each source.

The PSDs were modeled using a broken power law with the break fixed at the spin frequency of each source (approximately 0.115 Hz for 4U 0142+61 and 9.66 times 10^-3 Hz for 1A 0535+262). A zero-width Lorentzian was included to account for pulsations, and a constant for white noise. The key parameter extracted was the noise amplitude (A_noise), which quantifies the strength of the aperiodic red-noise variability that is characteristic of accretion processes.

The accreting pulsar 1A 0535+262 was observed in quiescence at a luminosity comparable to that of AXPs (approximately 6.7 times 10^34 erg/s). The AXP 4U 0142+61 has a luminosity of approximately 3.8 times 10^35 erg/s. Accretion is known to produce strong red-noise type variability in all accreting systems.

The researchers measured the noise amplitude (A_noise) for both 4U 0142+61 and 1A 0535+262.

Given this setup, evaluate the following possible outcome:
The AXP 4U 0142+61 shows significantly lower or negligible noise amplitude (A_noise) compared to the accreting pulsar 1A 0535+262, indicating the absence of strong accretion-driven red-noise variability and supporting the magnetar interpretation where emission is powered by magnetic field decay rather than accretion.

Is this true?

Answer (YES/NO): YES